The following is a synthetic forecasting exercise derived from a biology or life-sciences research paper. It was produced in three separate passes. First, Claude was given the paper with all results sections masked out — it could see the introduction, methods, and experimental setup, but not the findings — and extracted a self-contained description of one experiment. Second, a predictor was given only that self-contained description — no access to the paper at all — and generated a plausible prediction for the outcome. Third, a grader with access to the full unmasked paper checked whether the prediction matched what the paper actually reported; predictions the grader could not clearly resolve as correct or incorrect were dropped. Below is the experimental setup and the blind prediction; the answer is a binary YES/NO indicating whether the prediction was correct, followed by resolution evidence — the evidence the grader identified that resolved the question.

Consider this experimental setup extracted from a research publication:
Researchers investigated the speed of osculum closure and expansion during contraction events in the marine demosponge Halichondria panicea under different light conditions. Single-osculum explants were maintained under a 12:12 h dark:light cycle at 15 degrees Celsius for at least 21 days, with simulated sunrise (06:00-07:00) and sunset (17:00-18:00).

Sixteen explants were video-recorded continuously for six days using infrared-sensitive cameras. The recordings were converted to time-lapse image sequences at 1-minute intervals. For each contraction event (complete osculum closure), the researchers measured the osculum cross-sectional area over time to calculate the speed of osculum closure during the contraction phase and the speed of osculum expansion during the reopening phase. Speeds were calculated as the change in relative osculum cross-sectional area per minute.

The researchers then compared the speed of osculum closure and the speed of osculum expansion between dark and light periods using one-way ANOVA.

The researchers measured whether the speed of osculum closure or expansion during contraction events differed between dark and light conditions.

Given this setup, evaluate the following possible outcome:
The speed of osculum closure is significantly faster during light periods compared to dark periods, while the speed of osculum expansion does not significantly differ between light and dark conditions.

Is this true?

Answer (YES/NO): NO